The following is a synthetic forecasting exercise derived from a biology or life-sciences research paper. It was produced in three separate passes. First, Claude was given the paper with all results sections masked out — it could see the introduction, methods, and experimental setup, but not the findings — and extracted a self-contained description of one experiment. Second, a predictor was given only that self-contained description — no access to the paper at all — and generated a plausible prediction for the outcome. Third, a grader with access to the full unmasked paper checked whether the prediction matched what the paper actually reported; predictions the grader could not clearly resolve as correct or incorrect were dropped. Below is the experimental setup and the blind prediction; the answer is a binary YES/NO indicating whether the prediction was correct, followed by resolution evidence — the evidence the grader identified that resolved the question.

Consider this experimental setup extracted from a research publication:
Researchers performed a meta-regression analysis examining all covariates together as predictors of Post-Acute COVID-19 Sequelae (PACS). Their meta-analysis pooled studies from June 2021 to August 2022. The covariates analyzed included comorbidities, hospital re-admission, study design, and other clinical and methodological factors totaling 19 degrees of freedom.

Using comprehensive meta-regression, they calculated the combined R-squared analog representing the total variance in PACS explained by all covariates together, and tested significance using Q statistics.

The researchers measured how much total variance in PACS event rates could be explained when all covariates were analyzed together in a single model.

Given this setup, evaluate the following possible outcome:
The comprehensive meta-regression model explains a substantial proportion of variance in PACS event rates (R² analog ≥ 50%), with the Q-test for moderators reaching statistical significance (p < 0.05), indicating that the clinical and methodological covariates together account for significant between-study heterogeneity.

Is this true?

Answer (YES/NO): YES